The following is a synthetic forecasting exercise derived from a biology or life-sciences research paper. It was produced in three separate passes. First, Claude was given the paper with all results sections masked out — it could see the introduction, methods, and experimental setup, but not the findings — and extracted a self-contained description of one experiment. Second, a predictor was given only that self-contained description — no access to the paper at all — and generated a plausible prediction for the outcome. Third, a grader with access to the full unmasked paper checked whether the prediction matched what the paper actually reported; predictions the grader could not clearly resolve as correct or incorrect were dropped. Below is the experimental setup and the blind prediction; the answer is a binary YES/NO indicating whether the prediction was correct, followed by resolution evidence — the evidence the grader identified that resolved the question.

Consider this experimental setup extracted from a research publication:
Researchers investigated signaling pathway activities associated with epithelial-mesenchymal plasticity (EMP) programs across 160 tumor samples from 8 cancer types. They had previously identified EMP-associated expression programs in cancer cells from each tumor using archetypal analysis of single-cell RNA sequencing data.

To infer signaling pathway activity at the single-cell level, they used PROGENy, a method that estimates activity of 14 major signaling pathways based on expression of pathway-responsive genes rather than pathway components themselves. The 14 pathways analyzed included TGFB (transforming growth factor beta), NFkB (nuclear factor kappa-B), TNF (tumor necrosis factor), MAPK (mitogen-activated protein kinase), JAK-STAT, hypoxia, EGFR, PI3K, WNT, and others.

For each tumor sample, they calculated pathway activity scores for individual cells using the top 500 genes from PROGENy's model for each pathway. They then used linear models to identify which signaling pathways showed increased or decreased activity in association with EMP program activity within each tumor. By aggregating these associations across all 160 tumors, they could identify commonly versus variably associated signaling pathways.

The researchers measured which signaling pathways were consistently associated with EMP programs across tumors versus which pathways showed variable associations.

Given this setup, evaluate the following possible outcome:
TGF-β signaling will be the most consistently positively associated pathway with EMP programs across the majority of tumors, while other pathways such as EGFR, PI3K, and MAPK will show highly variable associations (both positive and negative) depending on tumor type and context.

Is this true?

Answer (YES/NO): NO